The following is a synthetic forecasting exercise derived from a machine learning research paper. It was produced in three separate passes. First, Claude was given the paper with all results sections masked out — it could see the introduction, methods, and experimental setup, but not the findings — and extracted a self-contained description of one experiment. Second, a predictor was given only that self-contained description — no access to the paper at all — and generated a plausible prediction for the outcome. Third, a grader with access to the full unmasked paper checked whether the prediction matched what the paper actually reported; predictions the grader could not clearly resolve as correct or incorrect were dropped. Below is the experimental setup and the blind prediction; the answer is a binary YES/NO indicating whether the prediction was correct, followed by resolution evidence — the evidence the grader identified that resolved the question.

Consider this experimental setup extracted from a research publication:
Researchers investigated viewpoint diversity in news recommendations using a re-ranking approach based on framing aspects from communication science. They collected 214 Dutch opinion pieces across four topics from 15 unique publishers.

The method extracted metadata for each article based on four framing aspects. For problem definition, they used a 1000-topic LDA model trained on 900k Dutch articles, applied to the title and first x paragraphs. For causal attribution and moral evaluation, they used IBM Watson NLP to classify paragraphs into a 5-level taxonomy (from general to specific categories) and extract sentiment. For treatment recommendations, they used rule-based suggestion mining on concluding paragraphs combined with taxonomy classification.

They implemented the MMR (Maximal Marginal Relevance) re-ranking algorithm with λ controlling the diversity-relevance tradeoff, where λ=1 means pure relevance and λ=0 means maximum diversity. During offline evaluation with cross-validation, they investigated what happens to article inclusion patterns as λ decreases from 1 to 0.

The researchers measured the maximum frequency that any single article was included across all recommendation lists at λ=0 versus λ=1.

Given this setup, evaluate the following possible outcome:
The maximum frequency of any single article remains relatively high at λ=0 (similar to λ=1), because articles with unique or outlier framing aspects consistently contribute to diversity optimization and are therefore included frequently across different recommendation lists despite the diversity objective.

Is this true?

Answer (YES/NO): NO